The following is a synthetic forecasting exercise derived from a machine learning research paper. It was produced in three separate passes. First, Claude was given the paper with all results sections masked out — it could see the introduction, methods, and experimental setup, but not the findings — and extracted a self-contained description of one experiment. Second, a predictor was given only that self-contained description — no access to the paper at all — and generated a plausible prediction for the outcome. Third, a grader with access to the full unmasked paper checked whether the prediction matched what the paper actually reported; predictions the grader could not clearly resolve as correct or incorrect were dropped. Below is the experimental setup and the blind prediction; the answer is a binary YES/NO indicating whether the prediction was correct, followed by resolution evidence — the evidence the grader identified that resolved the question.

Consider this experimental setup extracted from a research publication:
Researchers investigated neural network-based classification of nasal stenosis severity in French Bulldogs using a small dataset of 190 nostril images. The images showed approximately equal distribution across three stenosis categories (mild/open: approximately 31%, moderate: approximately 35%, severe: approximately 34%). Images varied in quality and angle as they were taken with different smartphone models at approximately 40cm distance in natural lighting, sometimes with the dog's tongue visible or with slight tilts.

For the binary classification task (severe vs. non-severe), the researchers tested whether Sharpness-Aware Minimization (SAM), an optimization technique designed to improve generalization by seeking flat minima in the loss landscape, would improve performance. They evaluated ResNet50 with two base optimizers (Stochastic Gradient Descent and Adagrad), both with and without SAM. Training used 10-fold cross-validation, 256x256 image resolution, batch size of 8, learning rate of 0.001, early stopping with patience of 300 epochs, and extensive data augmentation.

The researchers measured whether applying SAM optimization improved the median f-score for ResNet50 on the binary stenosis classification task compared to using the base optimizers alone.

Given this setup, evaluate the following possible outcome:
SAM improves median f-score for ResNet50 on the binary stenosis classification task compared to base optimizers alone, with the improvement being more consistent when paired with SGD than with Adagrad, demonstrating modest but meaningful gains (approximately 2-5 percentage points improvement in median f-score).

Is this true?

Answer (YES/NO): NO